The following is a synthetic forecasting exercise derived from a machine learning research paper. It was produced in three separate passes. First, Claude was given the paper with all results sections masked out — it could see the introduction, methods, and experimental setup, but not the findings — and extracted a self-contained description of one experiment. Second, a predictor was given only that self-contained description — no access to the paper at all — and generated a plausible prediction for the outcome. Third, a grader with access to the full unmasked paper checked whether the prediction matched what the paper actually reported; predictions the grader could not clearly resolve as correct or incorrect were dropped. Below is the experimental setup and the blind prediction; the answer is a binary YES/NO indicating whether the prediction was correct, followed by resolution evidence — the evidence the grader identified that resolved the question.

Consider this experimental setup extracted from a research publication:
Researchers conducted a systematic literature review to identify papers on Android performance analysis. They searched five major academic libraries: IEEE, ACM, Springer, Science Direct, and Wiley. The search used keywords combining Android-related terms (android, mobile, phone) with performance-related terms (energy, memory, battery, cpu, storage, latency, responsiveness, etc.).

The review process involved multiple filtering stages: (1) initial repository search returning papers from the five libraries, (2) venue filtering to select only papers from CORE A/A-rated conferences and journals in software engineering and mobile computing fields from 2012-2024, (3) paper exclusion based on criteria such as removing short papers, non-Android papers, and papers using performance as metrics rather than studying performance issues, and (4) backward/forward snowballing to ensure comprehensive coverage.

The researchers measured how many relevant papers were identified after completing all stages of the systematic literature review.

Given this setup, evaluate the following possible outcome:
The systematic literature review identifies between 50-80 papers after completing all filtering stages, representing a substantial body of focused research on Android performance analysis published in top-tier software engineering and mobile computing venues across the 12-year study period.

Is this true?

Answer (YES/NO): YES